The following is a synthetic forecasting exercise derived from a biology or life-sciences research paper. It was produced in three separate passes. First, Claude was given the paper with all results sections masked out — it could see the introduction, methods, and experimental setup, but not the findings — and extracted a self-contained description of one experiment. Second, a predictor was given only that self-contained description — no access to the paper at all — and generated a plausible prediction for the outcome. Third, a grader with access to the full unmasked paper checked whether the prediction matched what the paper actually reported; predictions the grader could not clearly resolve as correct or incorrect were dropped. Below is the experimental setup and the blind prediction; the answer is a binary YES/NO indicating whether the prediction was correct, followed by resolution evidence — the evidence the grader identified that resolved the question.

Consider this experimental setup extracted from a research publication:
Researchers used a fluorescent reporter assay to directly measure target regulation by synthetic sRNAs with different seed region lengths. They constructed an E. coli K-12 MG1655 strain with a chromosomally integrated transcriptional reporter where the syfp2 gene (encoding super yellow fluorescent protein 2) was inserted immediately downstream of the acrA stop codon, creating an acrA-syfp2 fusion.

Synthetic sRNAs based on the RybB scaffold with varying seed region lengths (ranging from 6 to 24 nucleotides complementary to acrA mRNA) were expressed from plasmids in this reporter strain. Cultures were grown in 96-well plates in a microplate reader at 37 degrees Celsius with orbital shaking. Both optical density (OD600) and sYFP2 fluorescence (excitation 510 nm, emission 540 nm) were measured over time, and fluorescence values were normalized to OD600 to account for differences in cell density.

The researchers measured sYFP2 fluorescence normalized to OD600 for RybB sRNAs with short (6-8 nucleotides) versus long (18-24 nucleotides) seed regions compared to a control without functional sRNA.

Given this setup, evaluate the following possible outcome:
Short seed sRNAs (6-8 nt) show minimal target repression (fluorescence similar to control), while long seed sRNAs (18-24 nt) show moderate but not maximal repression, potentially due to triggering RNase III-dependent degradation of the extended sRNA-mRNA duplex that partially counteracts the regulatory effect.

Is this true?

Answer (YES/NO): NO